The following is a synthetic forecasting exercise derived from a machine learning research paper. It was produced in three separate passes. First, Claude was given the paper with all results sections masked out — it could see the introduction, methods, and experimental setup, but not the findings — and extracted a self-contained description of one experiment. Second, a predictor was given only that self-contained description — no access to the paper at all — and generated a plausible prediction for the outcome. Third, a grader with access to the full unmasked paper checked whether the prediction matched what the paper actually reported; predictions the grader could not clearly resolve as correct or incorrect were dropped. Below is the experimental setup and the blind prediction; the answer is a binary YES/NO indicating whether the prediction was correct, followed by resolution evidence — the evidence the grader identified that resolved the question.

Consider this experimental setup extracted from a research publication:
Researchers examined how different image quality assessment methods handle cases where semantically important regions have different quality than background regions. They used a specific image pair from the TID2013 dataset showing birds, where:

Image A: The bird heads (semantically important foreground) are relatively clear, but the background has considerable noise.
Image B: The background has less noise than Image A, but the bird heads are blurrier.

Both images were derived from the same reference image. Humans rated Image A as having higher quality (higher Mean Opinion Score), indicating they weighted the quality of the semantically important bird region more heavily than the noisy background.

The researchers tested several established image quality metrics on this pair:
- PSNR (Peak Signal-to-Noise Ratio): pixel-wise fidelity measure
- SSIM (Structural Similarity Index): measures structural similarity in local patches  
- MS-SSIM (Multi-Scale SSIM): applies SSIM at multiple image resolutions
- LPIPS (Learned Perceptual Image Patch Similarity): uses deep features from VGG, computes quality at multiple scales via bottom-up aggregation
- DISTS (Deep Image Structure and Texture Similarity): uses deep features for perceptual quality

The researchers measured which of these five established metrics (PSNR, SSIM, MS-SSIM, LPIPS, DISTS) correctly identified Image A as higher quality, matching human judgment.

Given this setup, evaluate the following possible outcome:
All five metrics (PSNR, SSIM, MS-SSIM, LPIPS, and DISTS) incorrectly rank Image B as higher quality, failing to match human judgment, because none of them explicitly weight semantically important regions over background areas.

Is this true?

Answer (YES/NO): YES